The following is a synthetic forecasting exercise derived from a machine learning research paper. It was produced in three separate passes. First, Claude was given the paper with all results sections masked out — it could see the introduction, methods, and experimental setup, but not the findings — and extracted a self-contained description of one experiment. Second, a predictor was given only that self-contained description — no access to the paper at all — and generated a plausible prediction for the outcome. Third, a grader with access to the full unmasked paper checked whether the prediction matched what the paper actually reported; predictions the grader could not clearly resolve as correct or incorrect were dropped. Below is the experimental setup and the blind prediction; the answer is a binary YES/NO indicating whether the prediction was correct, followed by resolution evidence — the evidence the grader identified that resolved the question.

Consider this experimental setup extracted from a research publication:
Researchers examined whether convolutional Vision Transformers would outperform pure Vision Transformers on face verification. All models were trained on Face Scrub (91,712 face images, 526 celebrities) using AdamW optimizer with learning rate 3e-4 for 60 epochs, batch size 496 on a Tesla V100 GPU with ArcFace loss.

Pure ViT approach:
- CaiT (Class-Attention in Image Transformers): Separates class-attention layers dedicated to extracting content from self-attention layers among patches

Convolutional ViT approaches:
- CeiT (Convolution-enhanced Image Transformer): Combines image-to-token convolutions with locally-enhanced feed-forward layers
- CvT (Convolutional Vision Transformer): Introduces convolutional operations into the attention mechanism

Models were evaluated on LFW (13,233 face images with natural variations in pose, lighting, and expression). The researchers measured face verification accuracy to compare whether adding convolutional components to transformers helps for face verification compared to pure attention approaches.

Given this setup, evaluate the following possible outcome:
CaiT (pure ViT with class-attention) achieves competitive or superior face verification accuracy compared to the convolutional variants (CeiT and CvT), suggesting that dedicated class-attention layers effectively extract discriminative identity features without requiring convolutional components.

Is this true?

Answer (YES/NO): YES